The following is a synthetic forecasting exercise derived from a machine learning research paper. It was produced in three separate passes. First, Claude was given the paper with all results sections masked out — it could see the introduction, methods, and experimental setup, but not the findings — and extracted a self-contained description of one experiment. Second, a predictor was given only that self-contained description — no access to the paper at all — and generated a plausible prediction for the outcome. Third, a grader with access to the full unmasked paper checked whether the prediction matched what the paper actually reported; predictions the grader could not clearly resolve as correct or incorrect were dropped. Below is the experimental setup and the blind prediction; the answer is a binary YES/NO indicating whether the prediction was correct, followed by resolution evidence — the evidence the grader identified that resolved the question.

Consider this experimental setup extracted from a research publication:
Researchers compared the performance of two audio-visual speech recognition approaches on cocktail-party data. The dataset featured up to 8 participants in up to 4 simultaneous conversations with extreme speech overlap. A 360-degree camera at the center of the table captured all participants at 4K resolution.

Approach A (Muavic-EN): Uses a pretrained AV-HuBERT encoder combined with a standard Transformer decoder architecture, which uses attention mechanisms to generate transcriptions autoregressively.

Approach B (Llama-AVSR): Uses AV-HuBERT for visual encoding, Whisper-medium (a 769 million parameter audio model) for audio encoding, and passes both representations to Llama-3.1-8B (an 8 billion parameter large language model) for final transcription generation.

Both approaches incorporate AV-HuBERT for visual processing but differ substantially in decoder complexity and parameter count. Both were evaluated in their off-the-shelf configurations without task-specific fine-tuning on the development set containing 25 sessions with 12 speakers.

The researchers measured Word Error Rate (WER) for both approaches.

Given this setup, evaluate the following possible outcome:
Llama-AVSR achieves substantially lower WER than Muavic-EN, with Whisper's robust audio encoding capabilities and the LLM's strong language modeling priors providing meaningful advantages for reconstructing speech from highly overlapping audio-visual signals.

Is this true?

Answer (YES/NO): NO